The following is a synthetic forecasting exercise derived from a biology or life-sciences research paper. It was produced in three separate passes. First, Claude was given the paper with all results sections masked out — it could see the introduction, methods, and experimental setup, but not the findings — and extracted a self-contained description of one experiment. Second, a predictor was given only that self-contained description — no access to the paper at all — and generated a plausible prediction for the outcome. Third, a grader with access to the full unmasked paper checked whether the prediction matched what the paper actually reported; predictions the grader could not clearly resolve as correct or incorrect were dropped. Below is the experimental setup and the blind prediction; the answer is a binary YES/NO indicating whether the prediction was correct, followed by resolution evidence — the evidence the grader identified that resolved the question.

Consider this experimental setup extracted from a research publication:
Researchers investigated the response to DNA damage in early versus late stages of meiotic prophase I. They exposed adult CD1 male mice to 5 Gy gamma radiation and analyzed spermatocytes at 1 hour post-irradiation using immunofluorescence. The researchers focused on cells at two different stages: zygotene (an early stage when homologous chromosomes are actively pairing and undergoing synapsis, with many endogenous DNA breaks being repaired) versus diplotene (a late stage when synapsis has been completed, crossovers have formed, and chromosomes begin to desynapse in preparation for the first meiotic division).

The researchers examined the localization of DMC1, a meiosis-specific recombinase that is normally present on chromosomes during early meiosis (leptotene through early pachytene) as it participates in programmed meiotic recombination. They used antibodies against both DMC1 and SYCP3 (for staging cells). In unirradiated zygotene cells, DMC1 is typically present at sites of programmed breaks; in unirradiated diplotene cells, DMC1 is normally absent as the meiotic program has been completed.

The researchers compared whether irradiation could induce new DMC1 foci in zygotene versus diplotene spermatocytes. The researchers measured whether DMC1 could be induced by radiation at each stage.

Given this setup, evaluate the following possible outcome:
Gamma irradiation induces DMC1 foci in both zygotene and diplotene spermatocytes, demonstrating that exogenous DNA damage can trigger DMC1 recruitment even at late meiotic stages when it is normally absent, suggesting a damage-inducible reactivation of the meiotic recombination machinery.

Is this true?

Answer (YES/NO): NO